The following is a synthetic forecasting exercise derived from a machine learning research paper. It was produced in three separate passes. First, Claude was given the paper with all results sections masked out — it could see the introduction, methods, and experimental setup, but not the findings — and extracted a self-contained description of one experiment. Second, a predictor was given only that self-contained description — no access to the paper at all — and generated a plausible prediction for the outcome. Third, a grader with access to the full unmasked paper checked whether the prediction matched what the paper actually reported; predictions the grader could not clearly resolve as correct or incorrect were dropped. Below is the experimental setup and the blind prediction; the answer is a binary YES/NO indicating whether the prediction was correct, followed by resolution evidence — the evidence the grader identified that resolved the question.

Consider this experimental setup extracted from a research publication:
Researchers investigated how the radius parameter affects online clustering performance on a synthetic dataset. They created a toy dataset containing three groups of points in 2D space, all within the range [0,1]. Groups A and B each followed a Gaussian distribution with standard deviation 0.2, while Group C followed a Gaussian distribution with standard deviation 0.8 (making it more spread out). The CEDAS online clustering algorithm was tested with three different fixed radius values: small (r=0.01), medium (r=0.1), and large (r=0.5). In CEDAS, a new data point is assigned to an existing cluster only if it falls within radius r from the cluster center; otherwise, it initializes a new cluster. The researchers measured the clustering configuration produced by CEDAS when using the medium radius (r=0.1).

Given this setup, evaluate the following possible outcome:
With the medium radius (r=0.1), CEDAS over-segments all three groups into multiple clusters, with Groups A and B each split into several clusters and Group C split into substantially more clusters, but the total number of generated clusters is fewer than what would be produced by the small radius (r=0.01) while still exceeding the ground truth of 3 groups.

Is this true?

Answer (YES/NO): NO